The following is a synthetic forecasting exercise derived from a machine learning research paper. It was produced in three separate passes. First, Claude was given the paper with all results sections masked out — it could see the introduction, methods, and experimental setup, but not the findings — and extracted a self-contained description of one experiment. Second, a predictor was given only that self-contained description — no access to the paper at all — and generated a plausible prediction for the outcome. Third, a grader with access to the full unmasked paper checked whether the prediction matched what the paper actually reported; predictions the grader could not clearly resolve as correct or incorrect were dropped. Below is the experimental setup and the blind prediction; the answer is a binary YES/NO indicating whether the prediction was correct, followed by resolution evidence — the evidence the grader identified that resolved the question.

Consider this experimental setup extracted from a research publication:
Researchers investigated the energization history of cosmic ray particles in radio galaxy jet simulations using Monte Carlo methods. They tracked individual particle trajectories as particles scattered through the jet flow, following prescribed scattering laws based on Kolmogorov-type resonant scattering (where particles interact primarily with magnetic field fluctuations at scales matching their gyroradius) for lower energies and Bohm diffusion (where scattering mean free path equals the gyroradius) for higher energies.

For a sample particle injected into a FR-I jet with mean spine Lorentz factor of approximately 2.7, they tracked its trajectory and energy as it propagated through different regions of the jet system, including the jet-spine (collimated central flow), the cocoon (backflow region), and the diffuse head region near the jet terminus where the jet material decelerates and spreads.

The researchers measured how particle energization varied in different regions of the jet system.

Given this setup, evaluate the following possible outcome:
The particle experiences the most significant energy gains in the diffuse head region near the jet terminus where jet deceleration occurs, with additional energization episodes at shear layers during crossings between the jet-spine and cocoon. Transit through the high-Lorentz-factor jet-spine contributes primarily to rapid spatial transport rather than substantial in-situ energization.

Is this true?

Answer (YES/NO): NO